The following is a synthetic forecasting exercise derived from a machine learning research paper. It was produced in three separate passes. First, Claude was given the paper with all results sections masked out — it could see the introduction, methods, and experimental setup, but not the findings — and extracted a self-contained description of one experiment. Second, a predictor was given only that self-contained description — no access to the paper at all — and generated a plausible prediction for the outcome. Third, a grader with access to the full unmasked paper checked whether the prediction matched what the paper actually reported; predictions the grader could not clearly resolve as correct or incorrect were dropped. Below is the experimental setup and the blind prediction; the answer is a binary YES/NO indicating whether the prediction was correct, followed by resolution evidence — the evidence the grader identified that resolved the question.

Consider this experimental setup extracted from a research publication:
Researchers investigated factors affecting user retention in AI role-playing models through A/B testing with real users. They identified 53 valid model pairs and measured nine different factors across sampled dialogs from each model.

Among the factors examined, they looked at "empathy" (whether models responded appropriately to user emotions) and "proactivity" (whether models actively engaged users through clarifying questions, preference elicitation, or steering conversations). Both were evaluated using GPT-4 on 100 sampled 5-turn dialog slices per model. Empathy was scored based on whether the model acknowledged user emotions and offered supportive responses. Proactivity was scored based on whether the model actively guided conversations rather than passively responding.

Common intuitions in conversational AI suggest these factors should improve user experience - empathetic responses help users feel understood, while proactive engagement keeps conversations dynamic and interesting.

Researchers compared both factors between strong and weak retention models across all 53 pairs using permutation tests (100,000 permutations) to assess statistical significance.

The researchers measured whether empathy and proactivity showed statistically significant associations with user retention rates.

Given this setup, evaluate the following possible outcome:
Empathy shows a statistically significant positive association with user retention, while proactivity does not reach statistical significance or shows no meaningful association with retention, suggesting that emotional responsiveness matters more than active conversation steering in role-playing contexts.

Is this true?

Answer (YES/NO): NO